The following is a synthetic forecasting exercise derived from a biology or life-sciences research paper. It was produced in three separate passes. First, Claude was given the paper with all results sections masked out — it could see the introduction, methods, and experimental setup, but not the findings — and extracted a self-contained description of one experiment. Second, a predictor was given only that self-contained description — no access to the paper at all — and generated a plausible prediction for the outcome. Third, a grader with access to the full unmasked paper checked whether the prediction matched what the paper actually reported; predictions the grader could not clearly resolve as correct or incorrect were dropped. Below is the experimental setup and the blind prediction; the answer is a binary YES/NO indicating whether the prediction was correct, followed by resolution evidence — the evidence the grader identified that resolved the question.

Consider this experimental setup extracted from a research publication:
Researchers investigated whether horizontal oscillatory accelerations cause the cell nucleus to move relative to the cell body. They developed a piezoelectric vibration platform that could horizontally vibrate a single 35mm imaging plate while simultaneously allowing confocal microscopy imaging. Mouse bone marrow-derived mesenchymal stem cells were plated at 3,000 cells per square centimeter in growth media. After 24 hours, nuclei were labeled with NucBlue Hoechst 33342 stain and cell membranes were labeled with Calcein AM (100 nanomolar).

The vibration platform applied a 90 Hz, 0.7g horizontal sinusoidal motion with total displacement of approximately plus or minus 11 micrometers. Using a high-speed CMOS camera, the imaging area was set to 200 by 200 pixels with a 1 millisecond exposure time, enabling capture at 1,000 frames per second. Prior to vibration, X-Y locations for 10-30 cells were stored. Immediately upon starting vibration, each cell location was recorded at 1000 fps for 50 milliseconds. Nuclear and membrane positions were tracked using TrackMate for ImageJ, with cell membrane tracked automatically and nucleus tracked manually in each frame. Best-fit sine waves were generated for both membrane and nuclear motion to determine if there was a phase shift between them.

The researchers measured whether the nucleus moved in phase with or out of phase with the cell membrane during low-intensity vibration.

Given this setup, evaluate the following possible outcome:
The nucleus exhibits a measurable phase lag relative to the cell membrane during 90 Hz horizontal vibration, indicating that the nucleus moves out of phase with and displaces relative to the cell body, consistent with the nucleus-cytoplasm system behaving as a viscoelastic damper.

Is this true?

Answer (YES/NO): YES